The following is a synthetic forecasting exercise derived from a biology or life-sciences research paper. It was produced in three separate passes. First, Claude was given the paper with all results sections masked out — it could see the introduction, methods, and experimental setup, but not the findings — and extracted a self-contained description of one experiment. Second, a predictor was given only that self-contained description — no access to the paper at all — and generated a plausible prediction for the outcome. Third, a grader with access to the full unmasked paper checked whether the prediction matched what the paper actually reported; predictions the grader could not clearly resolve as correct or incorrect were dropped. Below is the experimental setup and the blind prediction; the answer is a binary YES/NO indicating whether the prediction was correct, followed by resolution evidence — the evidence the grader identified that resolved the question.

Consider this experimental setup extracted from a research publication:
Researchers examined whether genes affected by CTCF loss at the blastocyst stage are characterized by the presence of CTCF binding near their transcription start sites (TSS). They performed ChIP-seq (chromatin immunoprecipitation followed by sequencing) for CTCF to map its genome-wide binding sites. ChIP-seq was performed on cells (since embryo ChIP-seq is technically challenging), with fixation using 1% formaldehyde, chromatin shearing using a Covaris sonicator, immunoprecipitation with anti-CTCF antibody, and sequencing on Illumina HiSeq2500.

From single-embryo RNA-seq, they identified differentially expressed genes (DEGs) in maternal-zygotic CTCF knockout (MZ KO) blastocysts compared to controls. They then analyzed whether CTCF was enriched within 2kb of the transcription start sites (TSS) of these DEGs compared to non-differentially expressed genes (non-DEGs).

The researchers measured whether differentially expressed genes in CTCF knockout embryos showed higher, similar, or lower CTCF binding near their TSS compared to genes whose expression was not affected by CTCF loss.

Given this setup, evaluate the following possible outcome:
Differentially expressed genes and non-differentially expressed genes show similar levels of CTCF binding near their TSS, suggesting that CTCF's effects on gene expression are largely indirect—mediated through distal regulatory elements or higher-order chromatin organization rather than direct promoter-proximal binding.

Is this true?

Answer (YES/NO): NO